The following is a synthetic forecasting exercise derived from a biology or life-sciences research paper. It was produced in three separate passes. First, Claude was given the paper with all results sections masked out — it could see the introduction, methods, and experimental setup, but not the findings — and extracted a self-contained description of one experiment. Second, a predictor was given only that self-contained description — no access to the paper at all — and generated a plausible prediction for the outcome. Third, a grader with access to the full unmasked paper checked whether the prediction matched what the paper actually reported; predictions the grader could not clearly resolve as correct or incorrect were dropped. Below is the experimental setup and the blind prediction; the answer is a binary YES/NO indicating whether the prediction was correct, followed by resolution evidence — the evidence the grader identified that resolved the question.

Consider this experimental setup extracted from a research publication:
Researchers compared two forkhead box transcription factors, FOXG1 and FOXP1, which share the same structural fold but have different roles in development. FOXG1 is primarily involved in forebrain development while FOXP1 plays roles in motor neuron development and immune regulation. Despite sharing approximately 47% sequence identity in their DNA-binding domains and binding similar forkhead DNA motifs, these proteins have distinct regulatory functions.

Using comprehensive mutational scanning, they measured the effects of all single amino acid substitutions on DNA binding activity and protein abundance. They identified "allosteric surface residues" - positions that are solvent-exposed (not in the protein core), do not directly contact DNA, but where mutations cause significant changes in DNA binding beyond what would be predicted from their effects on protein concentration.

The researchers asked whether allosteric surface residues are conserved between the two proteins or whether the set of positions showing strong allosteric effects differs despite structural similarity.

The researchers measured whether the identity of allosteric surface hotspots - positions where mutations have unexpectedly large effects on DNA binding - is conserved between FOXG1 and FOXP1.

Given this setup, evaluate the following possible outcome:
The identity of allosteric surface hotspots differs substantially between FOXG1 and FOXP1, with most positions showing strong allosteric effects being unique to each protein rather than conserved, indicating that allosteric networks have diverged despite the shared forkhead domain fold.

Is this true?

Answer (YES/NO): YES